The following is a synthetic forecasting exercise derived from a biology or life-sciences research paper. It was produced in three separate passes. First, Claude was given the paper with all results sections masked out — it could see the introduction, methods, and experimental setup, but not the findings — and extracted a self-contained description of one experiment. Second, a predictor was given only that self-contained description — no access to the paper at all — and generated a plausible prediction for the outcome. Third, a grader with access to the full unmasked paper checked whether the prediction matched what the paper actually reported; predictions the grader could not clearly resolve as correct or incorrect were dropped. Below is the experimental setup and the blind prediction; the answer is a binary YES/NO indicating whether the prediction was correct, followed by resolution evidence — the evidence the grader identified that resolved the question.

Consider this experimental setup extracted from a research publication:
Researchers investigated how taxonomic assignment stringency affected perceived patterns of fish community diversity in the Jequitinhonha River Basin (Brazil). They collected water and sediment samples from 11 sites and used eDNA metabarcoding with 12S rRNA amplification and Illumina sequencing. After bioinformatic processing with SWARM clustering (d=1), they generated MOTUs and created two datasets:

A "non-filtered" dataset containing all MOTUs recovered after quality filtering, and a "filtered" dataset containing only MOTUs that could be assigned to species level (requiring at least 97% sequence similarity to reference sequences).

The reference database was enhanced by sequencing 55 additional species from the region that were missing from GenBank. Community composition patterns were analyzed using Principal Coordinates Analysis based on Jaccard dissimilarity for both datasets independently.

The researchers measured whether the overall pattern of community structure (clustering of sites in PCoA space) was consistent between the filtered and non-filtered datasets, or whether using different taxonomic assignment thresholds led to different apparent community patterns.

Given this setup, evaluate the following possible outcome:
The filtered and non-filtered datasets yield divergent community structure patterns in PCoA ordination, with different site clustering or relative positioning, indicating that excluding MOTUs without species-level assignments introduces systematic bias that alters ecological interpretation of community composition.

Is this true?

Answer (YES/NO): NO